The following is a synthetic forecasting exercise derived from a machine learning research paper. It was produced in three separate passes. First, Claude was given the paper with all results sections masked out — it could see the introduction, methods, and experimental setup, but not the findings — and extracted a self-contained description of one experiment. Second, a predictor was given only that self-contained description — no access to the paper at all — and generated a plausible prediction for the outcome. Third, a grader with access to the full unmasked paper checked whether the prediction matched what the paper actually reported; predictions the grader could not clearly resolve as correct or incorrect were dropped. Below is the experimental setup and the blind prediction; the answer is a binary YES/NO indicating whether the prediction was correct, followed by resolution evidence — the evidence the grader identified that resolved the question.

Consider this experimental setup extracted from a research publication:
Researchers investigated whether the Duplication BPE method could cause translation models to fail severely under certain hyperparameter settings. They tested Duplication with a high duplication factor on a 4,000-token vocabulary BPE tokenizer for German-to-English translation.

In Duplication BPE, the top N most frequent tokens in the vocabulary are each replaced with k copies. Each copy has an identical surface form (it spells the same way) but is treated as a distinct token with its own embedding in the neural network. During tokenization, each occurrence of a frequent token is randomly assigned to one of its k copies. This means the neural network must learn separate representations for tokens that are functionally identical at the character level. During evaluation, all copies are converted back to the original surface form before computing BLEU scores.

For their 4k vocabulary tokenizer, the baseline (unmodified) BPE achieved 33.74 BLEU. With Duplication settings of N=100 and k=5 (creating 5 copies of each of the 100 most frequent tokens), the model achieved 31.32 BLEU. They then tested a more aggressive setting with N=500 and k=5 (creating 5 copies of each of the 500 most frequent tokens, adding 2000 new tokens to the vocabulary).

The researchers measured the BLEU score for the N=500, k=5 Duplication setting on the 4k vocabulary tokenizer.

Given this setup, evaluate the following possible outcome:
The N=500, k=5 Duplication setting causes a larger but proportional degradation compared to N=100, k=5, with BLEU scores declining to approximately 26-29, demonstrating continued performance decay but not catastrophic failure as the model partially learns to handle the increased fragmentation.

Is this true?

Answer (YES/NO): NO